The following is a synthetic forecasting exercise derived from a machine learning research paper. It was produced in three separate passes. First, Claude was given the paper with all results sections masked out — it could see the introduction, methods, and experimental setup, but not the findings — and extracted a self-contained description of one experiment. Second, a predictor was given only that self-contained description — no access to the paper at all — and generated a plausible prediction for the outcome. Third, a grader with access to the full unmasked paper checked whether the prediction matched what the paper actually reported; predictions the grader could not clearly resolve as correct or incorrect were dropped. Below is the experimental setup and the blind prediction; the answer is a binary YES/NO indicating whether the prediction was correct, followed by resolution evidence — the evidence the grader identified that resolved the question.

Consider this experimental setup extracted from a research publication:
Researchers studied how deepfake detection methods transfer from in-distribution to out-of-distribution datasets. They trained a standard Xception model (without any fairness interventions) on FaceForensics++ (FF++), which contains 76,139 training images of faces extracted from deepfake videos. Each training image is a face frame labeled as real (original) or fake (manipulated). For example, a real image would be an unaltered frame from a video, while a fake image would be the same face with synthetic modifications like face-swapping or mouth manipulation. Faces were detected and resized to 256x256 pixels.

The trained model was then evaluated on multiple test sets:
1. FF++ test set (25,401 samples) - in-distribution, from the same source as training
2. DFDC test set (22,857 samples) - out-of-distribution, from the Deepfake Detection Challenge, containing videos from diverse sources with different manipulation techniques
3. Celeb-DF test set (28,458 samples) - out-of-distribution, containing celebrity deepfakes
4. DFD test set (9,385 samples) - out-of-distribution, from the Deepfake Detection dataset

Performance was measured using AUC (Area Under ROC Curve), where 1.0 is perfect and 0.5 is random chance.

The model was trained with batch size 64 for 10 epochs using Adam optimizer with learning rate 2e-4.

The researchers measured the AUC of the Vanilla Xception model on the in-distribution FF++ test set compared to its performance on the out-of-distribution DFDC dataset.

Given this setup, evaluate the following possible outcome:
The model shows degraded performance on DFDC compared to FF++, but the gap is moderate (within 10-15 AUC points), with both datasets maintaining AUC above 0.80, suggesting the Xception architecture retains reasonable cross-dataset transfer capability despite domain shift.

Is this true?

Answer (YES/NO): NO